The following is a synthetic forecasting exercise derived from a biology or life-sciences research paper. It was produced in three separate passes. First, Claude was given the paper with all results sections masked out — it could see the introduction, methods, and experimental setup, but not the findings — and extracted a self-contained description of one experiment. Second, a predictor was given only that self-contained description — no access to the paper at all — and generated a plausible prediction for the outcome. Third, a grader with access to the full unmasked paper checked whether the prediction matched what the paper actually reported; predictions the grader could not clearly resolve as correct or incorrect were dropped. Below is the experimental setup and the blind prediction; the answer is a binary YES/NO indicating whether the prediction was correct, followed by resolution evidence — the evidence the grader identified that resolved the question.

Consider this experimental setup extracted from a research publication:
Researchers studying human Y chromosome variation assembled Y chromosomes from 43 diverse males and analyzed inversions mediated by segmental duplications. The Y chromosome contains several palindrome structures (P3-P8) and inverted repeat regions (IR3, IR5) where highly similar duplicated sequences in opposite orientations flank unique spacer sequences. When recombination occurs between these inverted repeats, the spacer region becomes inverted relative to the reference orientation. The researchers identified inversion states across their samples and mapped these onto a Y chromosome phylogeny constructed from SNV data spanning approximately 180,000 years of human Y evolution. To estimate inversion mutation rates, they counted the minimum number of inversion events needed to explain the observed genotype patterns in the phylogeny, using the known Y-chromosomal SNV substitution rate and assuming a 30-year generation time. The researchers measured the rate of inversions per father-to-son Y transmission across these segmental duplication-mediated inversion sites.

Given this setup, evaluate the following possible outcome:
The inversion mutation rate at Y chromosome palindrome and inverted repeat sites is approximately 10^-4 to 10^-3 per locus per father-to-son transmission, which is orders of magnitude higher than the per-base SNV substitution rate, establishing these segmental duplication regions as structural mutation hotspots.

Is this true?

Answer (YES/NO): NO